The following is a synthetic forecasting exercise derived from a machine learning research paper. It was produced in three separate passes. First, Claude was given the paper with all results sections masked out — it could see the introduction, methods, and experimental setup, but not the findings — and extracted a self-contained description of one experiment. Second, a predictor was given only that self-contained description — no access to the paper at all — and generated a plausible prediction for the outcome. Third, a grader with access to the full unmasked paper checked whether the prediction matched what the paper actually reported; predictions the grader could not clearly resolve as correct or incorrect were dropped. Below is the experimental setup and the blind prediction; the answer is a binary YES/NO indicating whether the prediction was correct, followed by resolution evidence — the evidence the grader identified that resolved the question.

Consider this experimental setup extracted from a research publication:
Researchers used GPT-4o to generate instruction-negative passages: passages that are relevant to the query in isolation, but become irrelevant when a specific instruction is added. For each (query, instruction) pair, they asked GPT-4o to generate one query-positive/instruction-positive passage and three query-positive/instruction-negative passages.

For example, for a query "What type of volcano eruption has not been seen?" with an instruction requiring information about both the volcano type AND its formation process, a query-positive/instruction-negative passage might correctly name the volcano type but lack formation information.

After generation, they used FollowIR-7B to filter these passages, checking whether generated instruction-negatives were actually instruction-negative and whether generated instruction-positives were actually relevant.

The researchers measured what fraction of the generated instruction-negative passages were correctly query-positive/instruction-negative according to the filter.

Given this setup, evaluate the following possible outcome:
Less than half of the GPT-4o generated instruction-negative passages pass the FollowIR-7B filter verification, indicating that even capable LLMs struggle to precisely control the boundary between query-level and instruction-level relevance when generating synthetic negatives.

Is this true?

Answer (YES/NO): NO